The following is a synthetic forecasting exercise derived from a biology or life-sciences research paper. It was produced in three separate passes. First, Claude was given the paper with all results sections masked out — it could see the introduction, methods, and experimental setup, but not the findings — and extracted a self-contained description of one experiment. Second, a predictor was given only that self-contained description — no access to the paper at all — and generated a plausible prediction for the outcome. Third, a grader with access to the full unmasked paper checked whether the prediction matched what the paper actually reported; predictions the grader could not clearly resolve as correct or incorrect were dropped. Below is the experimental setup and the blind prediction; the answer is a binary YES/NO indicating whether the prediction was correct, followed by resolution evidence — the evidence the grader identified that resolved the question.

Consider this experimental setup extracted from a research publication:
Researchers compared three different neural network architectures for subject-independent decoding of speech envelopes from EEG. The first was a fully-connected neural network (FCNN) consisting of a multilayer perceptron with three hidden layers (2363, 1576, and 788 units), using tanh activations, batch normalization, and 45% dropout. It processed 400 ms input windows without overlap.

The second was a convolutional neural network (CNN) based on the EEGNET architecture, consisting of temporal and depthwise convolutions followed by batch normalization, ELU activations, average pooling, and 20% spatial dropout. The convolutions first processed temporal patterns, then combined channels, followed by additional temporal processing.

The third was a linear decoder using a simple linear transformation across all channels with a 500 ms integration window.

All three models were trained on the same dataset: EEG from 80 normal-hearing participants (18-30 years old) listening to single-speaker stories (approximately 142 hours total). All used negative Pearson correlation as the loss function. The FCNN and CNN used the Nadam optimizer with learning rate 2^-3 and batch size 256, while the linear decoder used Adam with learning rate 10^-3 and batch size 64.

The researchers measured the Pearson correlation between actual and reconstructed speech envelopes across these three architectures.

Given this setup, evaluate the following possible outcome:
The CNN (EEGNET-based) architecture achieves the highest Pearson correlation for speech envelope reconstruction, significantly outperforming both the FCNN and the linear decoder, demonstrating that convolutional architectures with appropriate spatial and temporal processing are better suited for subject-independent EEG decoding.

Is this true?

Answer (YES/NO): NO